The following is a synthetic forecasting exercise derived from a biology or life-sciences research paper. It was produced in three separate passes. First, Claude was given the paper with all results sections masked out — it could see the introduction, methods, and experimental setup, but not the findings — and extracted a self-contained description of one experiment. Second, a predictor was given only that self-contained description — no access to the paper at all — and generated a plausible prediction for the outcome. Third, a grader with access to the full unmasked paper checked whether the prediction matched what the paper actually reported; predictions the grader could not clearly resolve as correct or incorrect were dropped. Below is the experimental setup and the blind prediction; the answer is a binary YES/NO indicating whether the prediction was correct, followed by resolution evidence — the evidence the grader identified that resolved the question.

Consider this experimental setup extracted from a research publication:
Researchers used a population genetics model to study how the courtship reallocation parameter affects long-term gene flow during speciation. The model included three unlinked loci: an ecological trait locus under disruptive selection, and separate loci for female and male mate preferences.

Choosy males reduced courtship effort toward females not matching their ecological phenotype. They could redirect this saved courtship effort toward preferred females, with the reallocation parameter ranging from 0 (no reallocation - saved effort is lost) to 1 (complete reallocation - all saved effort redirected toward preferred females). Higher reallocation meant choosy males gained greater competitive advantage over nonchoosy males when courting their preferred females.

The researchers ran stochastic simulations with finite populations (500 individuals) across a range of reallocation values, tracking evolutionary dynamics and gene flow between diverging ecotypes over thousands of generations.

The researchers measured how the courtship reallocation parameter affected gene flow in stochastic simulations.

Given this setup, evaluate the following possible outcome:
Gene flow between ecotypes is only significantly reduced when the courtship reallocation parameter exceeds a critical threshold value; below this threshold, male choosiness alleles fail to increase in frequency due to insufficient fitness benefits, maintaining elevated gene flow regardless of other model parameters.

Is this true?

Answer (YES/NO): NO